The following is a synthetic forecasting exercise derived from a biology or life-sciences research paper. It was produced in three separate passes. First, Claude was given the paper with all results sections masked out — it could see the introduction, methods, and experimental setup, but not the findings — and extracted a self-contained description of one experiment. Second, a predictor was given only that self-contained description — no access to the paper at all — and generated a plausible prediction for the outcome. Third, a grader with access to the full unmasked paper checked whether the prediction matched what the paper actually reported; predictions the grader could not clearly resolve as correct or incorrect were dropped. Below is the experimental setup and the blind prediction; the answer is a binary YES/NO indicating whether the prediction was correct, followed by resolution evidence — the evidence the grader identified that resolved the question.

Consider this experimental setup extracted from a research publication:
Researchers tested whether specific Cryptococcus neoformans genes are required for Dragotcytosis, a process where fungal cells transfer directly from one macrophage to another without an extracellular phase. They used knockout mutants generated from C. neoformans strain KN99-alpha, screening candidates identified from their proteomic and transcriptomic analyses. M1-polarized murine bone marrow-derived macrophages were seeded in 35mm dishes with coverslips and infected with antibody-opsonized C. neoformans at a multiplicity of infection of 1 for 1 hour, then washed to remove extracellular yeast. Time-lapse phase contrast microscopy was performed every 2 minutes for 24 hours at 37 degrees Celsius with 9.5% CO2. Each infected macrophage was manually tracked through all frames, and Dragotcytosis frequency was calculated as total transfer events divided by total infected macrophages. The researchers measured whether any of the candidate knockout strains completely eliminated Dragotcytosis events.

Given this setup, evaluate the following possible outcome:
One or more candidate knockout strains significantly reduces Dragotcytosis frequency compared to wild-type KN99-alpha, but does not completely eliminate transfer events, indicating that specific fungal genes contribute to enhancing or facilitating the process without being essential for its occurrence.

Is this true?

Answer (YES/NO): NO